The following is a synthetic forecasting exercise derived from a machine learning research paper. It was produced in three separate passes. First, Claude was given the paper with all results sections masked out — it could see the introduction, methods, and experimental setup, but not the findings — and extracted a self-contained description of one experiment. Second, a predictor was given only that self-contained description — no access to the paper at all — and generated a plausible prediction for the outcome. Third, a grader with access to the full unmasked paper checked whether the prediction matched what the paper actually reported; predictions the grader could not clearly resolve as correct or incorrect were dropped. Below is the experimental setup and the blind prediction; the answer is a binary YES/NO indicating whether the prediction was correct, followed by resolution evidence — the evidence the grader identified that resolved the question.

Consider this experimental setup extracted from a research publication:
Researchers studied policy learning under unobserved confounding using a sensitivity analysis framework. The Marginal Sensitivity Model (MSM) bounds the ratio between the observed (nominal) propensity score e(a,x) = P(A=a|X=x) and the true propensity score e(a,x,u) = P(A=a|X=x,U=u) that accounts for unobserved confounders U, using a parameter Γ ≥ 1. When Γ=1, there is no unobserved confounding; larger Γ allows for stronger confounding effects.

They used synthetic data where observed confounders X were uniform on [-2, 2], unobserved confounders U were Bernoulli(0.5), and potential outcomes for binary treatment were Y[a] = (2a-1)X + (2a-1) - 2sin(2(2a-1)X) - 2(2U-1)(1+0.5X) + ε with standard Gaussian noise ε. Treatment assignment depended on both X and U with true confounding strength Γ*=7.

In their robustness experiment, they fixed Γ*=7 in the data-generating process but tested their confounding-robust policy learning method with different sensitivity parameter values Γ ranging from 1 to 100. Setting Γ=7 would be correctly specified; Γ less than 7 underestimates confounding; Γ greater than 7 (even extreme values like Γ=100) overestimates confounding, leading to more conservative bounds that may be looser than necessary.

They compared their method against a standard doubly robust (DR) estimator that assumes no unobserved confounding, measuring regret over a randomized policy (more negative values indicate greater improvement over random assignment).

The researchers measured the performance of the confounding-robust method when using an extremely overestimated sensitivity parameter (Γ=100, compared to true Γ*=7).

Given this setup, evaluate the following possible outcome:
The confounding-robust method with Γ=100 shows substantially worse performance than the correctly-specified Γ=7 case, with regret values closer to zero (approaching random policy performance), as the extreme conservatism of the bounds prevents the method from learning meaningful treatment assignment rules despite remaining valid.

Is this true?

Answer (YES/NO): NO